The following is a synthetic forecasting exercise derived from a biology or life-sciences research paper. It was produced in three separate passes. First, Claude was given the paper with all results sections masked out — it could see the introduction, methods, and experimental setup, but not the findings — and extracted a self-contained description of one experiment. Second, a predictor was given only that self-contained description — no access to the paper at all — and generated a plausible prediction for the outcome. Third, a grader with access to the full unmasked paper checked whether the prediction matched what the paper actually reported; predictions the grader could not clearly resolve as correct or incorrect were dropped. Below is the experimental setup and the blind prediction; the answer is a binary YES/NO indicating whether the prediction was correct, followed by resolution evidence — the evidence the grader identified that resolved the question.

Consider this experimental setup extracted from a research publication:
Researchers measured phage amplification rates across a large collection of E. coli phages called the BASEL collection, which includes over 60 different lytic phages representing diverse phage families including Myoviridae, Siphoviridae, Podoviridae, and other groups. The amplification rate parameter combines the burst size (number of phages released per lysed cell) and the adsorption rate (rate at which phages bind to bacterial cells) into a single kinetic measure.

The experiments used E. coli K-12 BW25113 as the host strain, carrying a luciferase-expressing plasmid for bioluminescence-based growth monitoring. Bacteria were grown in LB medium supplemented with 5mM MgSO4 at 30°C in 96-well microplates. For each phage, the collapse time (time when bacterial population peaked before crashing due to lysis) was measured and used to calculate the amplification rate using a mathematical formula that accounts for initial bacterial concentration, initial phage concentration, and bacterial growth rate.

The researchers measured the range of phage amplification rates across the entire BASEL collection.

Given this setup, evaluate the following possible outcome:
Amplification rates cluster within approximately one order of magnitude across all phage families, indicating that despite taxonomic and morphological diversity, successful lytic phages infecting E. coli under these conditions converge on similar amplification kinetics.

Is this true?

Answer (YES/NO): NO